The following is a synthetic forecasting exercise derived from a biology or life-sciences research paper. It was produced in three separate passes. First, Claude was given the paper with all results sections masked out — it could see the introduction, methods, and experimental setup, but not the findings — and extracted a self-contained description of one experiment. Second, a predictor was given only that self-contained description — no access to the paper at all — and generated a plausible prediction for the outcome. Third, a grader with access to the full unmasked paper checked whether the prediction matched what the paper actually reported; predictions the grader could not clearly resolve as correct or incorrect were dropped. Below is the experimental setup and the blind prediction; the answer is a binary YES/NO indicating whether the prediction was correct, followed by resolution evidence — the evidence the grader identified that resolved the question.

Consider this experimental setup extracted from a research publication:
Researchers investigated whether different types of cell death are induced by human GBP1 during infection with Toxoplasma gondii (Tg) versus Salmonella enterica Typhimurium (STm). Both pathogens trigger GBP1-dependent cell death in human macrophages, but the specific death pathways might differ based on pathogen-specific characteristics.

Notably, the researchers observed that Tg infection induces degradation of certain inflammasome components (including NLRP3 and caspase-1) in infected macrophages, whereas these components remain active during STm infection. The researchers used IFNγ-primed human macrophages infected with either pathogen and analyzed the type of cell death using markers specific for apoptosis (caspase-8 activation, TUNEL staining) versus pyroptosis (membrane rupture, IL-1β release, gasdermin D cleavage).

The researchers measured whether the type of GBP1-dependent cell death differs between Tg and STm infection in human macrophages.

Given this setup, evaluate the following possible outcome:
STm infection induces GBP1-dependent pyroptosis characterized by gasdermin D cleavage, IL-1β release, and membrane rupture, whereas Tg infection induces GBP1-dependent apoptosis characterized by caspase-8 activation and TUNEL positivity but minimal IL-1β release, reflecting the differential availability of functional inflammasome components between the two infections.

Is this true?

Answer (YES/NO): YES